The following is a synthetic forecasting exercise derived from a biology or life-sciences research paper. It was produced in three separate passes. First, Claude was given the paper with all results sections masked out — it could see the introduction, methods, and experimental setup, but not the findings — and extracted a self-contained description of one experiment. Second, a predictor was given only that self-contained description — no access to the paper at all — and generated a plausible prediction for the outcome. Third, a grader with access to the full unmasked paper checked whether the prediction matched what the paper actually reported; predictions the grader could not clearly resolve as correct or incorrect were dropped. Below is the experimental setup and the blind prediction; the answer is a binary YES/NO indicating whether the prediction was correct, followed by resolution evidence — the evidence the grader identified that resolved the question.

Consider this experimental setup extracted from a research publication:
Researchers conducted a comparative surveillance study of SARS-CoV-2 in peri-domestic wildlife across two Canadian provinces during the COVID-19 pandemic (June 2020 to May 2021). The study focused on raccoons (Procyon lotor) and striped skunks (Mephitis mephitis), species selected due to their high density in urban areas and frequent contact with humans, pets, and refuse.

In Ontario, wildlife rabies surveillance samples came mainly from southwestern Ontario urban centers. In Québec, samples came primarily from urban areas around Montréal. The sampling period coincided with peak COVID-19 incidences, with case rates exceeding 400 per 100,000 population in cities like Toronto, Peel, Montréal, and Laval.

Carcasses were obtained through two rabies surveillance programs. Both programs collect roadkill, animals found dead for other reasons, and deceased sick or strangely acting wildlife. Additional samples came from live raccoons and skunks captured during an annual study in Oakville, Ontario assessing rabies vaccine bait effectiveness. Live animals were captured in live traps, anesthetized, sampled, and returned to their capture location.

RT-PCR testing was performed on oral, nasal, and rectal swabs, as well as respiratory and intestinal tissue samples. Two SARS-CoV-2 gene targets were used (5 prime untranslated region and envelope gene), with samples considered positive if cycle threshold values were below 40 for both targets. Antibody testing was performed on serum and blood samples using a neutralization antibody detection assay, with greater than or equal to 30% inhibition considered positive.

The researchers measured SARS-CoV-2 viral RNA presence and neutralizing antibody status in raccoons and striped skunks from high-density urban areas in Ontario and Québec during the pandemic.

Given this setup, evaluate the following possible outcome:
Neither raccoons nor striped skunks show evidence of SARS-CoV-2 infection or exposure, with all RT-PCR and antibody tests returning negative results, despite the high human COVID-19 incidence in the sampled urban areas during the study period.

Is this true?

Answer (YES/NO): YES